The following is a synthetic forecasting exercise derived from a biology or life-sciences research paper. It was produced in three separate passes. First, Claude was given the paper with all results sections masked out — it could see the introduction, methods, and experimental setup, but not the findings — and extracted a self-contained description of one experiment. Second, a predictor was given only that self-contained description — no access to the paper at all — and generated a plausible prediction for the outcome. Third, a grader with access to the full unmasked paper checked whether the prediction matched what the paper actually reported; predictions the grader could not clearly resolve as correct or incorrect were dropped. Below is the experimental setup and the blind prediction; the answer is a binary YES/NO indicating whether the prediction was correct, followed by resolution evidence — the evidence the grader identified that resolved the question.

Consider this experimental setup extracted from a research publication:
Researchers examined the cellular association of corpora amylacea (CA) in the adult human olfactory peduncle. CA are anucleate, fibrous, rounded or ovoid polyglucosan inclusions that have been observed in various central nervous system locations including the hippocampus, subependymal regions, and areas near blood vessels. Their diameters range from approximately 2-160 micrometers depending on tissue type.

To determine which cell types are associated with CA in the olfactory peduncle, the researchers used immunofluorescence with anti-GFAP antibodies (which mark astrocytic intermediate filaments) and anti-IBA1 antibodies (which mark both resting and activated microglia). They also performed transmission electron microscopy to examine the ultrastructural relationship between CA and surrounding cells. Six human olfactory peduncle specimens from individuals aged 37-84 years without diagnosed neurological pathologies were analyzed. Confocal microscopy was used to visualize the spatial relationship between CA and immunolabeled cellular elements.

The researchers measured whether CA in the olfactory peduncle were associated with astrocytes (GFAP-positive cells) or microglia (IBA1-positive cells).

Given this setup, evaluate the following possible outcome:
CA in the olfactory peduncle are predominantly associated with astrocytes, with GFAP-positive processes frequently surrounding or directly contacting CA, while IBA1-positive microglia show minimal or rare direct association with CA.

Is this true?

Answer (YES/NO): YES